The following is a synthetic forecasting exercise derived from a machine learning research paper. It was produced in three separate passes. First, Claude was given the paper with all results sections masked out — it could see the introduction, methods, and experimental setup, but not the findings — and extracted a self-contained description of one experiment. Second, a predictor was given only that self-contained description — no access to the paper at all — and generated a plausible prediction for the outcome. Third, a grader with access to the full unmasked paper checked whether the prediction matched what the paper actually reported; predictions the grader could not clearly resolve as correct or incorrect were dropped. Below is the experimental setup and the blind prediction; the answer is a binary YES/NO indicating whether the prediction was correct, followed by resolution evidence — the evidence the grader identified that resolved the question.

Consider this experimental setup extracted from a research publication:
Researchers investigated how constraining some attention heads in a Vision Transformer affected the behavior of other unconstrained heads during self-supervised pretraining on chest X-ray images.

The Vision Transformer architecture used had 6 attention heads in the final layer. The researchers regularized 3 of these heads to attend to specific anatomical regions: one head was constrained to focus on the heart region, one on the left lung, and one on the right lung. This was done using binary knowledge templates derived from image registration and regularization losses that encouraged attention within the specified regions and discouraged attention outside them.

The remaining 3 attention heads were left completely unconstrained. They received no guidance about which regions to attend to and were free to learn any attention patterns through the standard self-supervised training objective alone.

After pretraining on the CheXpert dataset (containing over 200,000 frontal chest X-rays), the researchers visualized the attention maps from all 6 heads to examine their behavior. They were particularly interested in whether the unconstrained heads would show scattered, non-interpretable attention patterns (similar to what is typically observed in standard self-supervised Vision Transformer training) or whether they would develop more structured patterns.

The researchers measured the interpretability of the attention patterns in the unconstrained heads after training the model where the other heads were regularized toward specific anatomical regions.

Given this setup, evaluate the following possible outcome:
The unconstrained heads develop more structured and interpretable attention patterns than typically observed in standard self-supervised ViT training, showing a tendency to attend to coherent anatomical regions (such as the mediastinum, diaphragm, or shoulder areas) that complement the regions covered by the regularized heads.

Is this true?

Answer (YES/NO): YES